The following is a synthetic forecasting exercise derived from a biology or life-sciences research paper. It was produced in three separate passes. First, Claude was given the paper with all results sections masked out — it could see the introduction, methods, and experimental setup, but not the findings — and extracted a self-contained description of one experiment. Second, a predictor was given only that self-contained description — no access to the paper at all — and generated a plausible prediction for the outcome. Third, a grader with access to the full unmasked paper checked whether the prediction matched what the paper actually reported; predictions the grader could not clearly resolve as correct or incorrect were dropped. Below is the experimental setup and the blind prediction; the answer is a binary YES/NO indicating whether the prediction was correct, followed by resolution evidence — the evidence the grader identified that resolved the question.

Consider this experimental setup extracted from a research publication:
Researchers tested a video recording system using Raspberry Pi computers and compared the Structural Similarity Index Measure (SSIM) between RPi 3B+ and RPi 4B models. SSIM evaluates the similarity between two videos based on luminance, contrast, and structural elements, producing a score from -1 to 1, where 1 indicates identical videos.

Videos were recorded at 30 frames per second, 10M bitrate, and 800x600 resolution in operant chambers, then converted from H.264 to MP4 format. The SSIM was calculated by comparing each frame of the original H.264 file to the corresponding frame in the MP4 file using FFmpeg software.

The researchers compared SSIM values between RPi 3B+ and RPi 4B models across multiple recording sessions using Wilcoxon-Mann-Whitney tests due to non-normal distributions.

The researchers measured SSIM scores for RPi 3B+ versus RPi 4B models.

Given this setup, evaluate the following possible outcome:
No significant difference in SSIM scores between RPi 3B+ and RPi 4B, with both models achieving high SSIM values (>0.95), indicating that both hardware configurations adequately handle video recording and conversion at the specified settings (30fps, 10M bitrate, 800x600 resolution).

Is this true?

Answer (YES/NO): YES